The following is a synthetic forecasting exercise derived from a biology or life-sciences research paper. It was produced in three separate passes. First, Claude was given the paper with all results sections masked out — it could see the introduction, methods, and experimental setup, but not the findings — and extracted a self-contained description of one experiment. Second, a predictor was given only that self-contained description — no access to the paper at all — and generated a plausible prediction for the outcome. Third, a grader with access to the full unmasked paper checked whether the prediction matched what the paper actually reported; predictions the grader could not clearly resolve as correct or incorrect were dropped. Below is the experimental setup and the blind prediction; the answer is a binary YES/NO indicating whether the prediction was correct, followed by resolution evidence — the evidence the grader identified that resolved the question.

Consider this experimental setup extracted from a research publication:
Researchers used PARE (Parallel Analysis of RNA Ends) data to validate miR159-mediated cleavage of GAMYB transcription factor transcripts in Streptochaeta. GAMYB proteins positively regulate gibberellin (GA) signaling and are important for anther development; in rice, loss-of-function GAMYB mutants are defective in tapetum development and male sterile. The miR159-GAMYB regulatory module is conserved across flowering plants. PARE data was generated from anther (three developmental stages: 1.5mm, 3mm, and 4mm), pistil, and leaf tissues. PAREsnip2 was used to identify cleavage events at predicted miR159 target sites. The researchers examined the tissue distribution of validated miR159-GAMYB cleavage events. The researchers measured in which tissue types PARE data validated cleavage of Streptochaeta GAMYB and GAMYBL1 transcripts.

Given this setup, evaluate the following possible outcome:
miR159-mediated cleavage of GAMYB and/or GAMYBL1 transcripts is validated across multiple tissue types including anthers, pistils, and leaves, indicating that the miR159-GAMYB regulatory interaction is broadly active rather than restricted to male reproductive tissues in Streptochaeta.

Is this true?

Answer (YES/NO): NO